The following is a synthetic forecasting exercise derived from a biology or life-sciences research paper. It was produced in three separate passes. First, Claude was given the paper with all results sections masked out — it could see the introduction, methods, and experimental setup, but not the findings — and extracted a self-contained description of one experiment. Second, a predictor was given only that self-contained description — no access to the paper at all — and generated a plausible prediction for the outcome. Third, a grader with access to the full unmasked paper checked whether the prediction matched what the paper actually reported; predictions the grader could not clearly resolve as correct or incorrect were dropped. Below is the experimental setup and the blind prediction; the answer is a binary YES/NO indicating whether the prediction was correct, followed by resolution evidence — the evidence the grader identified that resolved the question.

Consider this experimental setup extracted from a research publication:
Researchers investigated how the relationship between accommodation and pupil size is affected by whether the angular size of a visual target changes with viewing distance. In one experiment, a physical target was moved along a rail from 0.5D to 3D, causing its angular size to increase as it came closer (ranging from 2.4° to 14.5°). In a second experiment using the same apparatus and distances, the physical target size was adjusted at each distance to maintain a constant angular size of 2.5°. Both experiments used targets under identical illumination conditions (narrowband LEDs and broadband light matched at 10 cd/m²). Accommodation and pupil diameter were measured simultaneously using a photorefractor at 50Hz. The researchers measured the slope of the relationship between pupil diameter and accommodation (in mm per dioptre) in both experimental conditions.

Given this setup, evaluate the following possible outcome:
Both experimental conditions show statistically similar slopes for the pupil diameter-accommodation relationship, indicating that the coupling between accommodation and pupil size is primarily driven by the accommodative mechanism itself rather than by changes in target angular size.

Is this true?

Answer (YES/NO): NO